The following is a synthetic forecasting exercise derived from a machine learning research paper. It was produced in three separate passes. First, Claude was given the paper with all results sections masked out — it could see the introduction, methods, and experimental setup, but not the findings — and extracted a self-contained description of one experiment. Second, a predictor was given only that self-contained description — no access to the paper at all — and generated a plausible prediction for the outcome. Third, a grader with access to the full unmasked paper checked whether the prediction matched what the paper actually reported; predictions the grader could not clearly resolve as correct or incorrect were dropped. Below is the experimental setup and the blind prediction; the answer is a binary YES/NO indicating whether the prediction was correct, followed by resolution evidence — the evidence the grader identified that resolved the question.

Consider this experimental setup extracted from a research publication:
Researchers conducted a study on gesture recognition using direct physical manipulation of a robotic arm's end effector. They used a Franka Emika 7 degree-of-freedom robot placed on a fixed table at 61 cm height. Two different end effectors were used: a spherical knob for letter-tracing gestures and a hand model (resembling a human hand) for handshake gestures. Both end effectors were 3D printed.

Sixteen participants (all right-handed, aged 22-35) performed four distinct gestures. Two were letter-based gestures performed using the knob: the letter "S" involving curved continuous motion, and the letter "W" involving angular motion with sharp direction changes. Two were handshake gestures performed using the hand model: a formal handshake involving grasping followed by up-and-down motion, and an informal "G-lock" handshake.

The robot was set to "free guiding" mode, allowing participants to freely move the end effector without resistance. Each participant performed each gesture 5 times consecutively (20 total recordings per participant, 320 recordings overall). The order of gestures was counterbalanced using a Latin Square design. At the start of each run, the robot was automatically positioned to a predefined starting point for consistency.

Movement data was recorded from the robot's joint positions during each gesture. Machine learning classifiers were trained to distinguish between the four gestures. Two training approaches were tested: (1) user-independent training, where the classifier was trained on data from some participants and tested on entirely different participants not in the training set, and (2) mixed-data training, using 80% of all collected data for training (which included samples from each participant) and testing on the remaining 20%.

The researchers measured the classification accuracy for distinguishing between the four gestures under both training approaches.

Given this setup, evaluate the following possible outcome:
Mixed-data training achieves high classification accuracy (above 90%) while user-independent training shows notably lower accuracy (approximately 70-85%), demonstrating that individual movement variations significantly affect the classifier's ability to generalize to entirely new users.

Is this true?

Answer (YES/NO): NO